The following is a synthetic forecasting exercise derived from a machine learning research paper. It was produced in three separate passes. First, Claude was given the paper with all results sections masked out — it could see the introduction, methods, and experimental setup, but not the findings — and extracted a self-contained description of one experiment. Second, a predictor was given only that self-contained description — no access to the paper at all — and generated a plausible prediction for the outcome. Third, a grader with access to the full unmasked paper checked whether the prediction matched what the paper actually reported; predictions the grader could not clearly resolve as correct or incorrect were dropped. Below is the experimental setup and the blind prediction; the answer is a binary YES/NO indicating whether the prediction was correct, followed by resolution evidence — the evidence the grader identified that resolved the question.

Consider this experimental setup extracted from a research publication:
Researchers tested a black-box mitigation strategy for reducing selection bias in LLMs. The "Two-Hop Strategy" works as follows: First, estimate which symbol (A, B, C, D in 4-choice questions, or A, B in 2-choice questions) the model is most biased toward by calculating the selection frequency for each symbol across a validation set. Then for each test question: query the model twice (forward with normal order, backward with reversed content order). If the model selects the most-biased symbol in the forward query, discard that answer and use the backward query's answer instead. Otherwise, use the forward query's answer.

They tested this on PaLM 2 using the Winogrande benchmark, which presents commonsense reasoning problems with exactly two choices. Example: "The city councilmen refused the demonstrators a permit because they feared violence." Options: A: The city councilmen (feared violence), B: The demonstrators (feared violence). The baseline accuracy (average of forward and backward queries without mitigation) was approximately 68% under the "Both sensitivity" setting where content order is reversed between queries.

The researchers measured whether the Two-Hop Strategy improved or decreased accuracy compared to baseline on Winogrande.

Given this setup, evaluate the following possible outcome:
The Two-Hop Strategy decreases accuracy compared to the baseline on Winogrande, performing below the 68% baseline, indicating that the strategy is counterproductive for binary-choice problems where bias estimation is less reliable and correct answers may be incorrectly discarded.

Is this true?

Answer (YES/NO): YES